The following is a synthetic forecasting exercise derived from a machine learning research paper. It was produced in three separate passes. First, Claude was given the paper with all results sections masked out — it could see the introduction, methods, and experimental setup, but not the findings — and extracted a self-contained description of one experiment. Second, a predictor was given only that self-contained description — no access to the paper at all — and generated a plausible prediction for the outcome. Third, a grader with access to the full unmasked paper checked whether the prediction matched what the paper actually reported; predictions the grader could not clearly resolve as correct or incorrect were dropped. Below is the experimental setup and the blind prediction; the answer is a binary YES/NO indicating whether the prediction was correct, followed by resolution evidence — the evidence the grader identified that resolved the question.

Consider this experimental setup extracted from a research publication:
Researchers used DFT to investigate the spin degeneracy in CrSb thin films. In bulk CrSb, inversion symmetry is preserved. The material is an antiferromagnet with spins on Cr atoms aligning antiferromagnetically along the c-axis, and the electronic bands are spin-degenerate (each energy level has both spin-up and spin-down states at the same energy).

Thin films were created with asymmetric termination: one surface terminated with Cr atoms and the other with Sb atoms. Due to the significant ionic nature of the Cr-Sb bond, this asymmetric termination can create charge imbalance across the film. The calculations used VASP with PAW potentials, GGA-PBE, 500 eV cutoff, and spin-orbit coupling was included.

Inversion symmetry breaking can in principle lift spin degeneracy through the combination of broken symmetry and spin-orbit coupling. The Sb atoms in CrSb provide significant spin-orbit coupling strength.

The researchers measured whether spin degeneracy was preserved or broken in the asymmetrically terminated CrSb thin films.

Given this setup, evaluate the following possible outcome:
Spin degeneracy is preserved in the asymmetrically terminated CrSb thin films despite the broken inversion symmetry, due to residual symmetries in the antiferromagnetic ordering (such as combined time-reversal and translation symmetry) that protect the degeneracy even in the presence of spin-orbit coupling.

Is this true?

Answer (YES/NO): NO